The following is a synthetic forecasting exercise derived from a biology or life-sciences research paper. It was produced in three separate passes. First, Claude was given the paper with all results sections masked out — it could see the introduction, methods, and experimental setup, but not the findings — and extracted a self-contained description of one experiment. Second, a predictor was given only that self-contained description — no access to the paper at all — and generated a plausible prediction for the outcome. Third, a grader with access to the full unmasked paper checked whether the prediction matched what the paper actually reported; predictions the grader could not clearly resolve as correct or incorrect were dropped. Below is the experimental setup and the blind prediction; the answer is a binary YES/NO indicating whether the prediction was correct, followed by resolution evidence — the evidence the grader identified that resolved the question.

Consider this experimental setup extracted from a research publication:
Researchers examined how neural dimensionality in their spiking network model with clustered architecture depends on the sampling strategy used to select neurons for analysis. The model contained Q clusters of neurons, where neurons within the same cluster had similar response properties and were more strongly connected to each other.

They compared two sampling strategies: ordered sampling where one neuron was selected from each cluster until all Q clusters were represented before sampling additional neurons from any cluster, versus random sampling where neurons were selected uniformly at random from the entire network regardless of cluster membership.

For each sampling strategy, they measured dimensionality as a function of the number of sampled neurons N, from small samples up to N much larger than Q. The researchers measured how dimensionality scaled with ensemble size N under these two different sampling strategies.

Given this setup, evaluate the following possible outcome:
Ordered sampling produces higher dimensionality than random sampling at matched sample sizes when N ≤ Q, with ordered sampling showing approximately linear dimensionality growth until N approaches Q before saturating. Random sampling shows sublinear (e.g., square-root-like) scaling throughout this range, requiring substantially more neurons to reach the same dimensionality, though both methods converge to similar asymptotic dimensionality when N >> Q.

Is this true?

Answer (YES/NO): YES